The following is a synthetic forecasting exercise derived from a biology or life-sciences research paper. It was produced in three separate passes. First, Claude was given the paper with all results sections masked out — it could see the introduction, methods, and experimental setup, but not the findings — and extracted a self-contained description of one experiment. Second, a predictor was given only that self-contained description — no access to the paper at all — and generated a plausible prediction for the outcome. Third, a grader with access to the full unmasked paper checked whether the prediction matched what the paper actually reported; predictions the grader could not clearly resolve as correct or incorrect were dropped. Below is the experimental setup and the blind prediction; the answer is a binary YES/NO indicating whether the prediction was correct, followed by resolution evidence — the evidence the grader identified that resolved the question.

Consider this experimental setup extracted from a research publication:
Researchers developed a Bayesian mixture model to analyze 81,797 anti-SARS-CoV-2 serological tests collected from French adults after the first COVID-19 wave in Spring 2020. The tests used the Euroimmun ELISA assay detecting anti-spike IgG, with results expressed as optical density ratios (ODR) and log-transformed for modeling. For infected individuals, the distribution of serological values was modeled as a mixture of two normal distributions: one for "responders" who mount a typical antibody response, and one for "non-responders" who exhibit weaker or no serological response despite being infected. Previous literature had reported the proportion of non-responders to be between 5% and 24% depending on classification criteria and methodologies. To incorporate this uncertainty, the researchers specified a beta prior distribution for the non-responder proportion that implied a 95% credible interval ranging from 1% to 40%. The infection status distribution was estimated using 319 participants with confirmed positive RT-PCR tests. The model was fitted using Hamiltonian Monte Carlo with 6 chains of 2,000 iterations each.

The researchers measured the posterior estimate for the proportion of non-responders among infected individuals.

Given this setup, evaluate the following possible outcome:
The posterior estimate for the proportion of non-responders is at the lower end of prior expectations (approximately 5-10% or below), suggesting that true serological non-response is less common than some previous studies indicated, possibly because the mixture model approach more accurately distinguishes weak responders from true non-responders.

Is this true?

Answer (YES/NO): NO